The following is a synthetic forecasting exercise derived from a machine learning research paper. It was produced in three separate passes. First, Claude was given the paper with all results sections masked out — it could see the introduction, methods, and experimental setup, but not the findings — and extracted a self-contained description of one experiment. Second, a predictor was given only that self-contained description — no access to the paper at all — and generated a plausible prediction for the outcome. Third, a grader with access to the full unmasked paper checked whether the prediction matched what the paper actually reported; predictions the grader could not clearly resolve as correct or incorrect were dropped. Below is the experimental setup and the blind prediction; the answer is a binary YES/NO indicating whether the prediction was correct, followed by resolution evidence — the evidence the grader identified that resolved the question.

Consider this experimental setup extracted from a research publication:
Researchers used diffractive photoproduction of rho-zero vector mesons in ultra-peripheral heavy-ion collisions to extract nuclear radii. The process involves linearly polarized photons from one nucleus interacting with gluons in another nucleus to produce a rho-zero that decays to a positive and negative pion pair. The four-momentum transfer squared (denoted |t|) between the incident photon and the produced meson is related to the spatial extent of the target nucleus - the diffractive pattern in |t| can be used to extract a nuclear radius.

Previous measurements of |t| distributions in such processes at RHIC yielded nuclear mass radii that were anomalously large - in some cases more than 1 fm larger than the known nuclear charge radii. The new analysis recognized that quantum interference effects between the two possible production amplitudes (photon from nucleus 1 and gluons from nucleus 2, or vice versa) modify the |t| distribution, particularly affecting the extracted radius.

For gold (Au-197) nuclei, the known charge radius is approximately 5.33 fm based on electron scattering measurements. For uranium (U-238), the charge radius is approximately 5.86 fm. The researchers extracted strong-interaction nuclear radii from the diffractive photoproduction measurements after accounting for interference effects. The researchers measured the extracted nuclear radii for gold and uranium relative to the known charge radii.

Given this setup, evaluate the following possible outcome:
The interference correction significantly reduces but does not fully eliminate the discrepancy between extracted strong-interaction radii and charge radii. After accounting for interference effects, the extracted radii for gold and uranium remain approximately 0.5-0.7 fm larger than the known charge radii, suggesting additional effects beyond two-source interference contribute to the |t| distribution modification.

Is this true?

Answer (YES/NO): NO